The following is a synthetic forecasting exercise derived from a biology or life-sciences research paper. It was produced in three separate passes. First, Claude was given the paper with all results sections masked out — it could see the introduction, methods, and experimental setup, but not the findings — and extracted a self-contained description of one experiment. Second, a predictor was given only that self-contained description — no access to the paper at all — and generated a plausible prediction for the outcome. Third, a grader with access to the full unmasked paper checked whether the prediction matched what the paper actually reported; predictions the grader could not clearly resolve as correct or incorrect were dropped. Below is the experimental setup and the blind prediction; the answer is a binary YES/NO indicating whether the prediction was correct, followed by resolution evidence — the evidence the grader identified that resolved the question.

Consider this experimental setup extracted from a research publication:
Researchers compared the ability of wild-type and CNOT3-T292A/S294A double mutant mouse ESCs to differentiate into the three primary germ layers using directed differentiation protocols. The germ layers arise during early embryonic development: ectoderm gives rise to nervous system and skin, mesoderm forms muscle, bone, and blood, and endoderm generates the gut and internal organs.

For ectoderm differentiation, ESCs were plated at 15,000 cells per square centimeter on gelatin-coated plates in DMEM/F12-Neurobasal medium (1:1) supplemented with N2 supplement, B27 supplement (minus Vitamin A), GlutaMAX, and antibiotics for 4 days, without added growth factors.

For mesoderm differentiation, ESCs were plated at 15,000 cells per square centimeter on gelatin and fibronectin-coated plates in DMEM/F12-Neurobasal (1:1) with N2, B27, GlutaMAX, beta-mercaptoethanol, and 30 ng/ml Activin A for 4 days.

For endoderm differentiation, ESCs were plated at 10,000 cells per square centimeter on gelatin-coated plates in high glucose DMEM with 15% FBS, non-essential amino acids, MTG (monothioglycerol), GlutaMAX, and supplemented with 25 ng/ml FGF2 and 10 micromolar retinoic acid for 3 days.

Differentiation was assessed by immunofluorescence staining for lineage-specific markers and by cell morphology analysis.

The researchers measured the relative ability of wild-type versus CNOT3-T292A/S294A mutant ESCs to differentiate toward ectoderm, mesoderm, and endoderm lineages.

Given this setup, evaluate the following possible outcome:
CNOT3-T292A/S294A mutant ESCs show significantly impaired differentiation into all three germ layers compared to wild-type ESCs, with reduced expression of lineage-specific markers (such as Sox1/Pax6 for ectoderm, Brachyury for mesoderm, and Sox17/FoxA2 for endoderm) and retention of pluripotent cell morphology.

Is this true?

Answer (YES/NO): NO